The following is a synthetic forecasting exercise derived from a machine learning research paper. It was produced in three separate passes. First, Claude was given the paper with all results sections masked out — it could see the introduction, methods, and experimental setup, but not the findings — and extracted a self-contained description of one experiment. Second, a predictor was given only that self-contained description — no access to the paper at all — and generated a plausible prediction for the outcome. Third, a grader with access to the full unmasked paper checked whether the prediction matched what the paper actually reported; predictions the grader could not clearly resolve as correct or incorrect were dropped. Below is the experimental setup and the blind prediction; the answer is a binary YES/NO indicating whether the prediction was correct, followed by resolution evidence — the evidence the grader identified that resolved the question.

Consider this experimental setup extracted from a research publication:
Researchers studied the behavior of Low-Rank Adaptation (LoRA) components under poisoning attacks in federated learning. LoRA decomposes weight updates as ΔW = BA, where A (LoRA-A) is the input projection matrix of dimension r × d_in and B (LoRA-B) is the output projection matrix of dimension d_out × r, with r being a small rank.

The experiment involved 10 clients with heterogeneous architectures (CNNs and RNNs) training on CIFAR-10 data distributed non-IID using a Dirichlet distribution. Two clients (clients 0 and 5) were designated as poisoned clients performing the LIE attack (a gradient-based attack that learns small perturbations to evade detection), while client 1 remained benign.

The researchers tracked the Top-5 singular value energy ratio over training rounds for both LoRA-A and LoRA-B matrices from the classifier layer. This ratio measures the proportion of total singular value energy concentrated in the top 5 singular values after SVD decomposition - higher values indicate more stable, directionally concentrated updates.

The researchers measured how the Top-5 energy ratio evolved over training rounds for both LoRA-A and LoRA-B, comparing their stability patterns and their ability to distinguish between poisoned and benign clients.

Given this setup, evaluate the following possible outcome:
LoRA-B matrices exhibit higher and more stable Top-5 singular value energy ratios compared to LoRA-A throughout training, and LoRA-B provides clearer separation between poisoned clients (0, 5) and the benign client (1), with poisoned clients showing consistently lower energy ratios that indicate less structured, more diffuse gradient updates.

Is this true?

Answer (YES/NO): NO